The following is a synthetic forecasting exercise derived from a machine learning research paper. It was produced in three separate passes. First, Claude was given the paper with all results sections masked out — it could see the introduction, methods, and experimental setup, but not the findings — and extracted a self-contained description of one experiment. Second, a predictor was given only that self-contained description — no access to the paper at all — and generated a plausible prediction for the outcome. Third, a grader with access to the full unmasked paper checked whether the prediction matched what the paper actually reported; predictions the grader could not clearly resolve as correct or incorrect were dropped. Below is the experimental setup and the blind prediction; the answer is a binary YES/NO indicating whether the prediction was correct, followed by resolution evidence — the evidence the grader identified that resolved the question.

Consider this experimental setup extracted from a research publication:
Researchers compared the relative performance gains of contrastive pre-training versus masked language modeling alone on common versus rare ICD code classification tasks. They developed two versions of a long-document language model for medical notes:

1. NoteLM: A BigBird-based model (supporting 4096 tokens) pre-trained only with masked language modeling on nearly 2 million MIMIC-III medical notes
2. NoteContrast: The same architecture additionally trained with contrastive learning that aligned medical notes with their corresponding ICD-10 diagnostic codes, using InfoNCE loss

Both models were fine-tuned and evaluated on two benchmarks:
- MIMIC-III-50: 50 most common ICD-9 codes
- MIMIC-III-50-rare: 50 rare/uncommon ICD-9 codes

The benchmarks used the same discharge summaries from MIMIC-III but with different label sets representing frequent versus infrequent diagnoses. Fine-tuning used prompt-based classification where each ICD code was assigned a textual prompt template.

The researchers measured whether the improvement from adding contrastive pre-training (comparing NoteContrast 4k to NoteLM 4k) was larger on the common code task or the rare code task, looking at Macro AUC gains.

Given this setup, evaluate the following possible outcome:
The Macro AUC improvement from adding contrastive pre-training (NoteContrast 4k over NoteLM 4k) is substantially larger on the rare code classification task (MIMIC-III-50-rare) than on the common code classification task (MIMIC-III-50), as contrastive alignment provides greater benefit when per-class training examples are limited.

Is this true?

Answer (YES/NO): YES